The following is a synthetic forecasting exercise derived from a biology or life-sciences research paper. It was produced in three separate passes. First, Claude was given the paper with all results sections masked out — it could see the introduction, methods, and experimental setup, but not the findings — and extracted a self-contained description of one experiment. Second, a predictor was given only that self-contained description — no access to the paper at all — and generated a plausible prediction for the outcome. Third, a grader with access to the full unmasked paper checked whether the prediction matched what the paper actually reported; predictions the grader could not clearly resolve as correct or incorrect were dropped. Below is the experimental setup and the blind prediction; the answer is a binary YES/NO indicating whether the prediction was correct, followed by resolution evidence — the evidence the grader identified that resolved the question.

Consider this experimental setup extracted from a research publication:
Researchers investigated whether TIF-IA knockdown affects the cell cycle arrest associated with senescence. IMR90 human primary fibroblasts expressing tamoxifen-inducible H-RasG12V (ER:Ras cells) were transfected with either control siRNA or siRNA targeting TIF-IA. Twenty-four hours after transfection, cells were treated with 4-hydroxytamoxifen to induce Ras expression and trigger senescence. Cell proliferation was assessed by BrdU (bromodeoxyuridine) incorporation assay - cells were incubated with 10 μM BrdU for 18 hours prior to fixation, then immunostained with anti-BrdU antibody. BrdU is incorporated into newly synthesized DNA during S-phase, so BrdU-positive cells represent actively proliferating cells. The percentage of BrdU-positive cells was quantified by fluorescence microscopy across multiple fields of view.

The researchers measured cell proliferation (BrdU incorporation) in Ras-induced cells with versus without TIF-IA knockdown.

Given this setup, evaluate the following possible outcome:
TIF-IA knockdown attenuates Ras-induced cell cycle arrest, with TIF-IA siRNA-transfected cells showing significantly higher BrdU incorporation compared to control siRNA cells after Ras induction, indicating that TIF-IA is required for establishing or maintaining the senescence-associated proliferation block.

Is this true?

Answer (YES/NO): NO